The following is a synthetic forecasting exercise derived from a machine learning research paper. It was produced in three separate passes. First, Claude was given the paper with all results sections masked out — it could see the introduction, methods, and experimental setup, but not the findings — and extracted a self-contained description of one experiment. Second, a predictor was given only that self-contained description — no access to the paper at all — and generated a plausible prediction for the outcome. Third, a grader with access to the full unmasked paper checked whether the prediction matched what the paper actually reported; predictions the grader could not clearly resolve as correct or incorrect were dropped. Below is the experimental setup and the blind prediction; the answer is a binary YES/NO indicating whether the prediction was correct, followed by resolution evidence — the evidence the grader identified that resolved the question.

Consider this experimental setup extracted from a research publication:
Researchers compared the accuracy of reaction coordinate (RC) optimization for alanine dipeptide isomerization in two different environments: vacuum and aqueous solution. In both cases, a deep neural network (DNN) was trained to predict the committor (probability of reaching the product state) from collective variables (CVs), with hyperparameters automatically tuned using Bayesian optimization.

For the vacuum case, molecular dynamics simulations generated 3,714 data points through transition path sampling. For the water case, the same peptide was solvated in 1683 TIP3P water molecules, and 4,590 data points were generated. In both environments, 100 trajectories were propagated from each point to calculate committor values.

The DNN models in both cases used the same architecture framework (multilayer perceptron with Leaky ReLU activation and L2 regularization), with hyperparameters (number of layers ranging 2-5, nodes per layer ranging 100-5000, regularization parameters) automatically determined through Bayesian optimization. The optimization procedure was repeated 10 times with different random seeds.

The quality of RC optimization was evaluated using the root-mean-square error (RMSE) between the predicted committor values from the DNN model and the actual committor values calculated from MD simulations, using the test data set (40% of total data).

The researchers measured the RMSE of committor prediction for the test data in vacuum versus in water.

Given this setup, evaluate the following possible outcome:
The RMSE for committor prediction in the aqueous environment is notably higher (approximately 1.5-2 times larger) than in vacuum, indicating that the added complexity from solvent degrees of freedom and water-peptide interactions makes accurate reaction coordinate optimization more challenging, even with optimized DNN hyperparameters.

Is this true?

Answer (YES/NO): NO